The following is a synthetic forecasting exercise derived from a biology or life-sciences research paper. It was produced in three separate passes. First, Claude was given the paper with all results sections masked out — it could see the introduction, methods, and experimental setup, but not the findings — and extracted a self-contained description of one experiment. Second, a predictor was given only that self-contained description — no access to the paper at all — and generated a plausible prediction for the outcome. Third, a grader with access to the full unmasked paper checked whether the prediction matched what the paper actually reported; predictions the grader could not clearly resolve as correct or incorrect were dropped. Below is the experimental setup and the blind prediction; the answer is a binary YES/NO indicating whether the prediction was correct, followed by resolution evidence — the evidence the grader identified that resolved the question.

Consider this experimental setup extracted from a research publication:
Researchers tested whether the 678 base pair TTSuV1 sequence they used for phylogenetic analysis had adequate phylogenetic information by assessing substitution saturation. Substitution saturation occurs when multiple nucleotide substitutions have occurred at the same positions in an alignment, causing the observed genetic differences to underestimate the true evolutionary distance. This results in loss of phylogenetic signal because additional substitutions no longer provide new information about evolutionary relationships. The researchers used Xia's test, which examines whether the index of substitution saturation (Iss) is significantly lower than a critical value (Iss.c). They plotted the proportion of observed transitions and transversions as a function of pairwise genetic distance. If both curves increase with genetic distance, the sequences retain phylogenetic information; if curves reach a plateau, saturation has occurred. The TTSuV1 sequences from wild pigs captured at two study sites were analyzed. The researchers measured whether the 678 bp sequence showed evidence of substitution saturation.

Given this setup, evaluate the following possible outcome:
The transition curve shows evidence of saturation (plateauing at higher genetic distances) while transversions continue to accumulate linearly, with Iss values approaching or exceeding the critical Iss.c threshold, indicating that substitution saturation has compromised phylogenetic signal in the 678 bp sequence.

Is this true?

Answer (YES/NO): NO